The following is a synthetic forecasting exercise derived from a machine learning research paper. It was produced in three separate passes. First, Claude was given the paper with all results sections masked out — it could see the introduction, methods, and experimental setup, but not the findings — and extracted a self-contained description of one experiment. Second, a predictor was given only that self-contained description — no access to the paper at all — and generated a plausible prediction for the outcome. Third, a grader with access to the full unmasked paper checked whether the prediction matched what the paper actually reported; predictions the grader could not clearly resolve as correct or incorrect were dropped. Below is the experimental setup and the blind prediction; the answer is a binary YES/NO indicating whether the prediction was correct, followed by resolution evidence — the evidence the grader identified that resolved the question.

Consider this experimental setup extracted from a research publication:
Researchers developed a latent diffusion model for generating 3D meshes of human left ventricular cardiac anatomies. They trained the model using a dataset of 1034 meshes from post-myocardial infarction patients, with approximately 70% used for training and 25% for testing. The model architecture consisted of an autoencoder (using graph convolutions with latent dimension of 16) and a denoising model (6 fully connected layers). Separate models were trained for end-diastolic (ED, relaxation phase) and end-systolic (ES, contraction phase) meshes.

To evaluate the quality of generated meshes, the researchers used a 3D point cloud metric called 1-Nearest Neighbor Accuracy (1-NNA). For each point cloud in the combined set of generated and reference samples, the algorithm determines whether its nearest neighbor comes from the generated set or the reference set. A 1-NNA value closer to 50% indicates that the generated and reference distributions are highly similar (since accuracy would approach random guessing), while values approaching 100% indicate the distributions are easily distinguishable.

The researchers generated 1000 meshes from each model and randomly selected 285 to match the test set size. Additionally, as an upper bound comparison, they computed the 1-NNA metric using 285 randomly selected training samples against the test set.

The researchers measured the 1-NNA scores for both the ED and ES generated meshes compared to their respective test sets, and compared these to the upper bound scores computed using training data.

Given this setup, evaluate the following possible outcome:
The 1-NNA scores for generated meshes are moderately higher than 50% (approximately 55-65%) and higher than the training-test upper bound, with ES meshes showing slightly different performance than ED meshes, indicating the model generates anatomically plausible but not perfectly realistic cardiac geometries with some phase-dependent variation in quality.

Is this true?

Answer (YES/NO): NO